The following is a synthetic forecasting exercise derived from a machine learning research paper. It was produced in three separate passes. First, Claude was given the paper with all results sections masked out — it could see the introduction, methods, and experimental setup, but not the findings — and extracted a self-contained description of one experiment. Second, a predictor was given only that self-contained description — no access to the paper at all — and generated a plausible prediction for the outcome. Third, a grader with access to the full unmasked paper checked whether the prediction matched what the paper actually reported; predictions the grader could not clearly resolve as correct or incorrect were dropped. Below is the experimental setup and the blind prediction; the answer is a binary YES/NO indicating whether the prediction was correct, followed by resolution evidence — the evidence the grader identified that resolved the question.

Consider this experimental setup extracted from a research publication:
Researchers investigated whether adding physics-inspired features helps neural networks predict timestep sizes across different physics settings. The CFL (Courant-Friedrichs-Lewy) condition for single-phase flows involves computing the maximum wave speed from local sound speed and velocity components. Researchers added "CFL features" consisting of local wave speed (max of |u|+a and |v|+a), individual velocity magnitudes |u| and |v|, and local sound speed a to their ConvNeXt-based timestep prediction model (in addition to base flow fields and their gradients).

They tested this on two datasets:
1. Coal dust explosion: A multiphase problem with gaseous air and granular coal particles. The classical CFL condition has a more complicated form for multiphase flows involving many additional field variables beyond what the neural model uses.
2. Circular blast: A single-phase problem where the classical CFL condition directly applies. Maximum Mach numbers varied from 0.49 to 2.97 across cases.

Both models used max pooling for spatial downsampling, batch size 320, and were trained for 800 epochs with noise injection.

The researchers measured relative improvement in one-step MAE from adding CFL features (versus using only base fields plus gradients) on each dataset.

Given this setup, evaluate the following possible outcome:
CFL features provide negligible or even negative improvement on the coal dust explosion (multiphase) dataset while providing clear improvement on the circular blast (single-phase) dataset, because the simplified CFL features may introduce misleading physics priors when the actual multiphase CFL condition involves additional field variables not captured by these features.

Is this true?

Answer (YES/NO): NO